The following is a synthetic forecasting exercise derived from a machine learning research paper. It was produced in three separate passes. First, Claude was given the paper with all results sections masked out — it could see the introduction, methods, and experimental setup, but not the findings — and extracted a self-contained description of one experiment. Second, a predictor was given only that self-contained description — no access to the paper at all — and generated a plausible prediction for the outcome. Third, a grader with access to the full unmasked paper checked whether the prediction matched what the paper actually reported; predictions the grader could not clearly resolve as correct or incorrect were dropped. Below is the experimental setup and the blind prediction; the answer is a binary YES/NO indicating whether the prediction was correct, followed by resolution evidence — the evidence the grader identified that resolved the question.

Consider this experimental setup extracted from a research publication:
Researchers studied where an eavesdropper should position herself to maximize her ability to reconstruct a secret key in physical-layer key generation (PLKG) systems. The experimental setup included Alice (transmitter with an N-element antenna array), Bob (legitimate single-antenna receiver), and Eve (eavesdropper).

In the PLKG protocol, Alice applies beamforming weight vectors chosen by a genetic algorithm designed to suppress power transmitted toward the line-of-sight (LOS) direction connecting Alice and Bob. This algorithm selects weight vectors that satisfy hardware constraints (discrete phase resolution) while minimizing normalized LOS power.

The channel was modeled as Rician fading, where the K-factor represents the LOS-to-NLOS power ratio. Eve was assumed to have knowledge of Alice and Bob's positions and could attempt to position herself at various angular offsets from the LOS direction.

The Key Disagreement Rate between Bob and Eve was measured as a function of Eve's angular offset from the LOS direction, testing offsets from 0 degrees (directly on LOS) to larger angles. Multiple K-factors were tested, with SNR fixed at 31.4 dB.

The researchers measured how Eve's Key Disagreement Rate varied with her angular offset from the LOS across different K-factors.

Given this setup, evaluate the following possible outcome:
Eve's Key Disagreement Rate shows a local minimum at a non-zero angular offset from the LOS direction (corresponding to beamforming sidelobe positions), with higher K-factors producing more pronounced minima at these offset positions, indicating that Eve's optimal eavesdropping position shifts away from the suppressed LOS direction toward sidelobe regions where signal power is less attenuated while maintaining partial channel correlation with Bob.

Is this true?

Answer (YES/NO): NO